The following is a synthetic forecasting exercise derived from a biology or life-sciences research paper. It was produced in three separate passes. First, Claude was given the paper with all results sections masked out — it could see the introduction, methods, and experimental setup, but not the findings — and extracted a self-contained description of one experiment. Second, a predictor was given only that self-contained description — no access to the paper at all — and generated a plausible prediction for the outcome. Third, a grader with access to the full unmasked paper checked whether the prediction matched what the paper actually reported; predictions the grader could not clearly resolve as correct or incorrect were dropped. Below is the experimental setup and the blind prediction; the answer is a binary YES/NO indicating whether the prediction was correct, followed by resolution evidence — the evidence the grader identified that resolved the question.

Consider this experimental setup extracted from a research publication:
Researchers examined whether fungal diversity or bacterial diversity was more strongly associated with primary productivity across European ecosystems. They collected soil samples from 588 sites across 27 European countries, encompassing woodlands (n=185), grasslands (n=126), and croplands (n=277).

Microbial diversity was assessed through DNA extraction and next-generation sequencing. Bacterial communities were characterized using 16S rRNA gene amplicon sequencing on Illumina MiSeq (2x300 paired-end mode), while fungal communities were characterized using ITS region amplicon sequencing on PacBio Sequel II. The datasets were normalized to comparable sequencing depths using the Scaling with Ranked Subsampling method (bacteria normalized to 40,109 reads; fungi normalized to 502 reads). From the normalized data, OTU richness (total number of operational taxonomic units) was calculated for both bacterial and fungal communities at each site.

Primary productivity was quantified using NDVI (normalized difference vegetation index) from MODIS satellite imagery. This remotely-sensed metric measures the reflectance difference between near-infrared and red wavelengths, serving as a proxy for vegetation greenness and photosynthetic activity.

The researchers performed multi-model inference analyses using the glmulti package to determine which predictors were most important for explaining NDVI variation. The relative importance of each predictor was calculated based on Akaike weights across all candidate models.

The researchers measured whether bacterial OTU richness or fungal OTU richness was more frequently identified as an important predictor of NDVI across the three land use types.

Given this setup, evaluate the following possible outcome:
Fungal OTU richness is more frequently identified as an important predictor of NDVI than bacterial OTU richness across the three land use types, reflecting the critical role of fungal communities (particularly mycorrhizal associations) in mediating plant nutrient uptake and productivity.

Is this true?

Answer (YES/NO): NO